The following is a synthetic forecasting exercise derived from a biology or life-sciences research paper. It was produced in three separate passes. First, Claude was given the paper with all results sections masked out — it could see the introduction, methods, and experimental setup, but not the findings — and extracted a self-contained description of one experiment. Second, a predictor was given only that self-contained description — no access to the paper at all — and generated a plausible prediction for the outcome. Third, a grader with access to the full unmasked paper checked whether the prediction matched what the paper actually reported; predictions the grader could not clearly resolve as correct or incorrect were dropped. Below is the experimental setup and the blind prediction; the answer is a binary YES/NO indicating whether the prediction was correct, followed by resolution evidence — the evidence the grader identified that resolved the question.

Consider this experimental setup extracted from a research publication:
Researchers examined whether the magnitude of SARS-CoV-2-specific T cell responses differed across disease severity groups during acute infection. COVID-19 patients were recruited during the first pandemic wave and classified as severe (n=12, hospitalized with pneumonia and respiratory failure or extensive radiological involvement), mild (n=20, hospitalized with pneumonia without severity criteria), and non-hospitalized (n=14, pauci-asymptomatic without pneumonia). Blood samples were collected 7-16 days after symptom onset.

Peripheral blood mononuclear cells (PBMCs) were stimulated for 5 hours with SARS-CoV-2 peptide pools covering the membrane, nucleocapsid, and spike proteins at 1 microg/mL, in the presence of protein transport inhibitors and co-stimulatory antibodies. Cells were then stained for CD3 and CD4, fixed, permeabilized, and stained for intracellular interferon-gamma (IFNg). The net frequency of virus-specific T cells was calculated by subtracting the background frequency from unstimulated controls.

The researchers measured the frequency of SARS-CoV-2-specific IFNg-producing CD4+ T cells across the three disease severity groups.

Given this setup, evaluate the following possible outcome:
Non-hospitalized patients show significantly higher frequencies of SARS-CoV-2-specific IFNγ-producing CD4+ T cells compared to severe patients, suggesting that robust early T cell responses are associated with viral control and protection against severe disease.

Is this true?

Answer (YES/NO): NO